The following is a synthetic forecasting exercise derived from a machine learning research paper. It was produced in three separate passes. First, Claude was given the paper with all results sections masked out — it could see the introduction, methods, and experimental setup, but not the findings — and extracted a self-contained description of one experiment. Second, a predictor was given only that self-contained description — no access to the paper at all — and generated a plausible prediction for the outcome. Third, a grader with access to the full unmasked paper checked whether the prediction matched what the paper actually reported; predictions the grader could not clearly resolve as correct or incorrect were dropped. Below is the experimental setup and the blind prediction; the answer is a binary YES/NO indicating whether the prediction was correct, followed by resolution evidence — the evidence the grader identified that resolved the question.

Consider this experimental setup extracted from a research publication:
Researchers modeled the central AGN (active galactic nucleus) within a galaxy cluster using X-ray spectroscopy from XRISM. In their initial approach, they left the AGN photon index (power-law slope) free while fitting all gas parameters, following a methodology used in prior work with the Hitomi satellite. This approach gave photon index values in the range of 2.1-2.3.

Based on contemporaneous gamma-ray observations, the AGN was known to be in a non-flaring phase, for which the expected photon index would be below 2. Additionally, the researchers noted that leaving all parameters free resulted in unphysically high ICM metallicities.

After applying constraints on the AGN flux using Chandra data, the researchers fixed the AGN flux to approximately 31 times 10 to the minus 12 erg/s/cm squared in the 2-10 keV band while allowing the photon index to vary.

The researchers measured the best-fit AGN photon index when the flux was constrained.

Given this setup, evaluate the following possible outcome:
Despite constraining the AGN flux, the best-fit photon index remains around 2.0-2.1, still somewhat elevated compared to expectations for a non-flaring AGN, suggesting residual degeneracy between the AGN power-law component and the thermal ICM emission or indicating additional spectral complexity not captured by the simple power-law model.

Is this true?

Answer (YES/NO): NO